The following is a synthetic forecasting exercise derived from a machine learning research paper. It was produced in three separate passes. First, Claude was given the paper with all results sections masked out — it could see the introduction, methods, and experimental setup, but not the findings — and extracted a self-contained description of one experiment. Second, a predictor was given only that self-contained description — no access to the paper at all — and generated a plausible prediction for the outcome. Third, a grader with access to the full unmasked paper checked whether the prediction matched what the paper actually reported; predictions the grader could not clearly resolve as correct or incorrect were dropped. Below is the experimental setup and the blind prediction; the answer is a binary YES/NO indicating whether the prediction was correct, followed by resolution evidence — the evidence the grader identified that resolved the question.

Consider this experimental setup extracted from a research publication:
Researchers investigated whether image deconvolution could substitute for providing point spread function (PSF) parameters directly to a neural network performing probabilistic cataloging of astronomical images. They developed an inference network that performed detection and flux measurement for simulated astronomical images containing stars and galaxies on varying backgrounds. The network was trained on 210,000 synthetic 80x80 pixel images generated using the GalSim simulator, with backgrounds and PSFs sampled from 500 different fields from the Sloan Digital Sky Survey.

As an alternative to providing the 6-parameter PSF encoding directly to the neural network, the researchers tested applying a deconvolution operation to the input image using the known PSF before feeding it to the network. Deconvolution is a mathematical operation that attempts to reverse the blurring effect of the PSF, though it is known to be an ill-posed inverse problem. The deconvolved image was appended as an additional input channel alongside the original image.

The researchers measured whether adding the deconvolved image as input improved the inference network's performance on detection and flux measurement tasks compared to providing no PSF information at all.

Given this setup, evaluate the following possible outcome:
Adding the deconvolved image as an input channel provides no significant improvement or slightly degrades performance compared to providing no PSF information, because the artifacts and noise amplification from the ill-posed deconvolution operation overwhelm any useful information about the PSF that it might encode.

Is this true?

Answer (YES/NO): YES